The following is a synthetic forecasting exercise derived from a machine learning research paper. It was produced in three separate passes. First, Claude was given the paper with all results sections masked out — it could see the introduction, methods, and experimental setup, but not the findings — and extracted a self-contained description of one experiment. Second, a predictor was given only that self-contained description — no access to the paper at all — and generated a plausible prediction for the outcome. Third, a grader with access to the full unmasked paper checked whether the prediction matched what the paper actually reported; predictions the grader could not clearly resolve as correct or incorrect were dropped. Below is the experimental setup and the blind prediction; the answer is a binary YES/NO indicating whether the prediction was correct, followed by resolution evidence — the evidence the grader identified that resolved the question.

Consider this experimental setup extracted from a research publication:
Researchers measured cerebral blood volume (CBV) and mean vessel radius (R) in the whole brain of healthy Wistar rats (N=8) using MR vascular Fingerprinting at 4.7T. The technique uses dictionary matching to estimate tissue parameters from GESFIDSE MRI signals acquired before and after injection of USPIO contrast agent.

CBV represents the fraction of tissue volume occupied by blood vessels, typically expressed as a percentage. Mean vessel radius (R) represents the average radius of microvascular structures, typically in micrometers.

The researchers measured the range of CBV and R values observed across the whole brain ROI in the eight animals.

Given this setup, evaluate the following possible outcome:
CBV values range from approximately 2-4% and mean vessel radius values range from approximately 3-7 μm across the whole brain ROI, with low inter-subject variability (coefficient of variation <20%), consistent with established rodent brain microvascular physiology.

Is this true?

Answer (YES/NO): NO